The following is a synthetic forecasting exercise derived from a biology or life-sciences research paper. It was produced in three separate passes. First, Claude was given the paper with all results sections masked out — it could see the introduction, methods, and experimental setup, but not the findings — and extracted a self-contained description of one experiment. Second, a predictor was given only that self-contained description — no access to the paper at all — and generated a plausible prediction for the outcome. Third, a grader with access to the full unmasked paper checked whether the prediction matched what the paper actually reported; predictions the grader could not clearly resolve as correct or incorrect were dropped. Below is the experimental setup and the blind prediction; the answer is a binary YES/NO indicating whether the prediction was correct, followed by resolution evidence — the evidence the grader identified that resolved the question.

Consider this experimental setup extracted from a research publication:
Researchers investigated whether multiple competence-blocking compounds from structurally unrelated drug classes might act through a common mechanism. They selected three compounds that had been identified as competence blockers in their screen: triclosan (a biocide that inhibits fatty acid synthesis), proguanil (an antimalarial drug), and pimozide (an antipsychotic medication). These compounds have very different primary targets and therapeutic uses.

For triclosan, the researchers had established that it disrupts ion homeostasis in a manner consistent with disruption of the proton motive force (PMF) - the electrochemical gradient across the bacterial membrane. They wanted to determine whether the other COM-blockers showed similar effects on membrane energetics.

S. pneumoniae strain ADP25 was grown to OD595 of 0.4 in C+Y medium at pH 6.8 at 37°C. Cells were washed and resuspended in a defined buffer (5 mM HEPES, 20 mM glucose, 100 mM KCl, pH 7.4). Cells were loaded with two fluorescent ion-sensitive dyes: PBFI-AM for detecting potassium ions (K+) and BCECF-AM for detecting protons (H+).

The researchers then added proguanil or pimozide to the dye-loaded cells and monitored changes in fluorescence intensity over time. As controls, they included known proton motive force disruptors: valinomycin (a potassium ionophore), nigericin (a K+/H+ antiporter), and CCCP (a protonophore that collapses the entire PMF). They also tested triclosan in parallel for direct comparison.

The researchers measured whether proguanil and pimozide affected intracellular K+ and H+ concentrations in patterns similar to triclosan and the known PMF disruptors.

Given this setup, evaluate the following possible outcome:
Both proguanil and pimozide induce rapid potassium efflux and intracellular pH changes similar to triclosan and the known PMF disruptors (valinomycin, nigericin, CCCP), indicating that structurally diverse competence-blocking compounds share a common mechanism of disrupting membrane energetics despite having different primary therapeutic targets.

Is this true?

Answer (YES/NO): NO